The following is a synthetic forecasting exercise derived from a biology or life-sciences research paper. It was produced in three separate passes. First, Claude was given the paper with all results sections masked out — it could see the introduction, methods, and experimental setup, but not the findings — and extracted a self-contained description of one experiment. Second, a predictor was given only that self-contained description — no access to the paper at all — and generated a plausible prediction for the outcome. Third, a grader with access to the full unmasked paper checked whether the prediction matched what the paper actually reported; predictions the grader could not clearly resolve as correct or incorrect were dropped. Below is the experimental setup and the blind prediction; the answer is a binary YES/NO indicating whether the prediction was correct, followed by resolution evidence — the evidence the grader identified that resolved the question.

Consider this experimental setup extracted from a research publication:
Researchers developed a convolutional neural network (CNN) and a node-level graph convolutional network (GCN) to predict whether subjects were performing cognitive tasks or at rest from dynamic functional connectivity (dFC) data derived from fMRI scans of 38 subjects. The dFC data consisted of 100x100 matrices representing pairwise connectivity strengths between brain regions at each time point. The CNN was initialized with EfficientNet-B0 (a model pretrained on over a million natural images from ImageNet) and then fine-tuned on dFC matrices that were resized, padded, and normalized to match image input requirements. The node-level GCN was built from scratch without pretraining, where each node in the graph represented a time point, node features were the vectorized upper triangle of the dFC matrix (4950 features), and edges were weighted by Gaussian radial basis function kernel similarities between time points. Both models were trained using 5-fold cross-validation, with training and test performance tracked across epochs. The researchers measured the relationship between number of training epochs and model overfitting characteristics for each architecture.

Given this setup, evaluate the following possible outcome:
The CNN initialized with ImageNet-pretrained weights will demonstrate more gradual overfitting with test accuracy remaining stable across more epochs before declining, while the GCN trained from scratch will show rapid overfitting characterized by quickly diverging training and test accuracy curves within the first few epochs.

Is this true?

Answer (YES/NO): NO